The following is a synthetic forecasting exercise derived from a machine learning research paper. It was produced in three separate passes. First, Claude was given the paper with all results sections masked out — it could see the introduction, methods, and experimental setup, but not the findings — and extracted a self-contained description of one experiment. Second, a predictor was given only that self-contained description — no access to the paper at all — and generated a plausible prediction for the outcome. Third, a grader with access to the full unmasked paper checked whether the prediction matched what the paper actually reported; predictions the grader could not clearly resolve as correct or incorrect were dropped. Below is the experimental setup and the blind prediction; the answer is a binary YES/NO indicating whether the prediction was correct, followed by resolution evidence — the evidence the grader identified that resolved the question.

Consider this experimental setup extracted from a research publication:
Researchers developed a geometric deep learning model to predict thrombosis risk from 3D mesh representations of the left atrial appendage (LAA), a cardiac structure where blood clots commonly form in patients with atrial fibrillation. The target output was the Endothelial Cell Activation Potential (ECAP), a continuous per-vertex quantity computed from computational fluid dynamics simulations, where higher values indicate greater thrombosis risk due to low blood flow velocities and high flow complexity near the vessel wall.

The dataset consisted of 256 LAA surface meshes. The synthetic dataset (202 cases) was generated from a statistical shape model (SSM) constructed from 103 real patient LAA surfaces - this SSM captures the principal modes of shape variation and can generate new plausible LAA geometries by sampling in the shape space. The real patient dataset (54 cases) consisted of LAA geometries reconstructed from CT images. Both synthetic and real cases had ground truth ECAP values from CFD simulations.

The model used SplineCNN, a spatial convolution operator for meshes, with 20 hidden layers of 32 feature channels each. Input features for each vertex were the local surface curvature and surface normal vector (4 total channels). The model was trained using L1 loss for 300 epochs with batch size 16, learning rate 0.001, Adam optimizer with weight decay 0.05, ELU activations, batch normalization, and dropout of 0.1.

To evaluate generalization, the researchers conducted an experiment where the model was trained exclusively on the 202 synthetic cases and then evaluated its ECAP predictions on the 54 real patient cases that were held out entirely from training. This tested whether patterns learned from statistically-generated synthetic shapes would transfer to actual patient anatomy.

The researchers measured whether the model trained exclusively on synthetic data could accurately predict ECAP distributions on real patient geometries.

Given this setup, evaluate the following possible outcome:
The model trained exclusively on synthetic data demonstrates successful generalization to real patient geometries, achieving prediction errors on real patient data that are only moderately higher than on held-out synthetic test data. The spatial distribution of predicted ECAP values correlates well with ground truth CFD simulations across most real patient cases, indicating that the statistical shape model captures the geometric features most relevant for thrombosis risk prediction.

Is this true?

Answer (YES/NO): YES